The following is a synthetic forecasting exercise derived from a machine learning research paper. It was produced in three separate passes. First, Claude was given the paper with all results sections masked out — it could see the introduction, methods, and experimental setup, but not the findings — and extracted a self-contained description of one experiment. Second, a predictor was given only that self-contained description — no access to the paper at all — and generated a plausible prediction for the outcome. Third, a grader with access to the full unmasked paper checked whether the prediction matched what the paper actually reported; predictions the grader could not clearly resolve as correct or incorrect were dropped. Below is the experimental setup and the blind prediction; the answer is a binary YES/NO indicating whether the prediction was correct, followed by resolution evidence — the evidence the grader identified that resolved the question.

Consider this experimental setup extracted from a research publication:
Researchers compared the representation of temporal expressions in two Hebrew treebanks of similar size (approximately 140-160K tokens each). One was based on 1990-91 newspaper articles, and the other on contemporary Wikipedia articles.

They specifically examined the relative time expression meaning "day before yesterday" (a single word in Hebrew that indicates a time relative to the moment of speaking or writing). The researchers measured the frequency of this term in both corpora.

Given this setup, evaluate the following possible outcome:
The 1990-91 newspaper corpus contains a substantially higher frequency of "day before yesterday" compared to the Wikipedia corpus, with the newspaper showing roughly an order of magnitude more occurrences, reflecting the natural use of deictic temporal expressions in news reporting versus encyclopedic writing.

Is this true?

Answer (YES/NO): NO